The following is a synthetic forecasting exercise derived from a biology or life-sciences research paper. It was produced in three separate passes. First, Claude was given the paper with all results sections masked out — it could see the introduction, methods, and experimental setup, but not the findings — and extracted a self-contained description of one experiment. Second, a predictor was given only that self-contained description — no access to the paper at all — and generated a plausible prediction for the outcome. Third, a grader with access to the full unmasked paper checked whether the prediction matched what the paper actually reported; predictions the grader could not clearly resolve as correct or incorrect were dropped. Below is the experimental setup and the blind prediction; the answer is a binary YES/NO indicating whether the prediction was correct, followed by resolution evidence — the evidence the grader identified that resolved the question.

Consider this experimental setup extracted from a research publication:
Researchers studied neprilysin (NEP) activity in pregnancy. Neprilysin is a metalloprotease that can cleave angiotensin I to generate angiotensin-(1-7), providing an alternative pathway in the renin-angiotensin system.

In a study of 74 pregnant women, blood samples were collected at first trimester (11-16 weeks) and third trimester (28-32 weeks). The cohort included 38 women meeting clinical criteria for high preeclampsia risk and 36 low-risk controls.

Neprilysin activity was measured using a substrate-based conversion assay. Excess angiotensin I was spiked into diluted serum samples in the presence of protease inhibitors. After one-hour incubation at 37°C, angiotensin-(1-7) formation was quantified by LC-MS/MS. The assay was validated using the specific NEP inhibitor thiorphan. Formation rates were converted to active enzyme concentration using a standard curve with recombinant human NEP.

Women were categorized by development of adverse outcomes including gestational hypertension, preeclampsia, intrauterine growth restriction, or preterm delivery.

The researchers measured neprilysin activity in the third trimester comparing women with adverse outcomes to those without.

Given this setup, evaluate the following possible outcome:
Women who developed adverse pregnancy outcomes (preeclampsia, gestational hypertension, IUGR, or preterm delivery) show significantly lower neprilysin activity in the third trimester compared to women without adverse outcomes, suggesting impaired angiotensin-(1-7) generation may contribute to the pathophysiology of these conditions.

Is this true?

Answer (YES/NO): NO